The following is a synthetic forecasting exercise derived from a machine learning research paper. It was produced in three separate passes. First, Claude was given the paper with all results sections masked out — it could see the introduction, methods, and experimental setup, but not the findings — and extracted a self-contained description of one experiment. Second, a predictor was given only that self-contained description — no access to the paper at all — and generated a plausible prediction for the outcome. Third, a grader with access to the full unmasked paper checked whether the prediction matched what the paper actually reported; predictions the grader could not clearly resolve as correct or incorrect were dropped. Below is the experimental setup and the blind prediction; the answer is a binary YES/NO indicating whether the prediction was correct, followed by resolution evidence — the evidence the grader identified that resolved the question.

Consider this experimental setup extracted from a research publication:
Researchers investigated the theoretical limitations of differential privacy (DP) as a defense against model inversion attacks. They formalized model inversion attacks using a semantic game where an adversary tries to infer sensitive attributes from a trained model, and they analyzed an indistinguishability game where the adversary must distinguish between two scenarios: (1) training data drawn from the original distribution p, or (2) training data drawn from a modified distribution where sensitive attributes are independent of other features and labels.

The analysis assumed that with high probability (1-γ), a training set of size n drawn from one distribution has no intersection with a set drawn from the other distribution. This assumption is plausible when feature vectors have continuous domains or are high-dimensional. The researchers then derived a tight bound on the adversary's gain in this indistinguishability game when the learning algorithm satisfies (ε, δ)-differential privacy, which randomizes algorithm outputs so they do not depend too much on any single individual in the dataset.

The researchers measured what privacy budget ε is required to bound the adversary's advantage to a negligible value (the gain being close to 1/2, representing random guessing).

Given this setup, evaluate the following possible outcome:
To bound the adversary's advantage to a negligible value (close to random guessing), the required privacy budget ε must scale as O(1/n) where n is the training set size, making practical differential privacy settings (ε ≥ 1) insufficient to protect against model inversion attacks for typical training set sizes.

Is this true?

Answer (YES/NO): NO